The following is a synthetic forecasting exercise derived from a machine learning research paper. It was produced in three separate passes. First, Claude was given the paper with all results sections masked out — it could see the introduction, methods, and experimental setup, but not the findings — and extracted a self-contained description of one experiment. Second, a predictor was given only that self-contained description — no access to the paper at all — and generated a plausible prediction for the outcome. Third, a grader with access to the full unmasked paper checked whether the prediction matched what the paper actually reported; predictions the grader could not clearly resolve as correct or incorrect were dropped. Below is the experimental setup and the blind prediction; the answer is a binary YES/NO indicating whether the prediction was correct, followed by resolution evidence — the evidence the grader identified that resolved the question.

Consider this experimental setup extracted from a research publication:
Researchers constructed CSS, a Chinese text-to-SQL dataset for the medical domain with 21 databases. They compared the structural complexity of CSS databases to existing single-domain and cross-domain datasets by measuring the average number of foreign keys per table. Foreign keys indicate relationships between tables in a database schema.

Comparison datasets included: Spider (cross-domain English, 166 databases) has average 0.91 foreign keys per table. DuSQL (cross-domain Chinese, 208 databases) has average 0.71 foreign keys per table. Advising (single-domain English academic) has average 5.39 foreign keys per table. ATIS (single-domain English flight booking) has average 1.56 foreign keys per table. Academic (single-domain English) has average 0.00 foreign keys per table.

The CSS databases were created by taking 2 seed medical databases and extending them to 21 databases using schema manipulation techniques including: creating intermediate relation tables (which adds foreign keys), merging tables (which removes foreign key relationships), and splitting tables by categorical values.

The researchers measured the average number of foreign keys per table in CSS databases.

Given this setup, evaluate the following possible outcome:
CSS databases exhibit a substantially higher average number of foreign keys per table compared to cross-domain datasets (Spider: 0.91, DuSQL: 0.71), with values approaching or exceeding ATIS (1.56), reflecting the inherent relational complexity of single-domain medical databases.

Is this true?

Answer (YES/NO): YES